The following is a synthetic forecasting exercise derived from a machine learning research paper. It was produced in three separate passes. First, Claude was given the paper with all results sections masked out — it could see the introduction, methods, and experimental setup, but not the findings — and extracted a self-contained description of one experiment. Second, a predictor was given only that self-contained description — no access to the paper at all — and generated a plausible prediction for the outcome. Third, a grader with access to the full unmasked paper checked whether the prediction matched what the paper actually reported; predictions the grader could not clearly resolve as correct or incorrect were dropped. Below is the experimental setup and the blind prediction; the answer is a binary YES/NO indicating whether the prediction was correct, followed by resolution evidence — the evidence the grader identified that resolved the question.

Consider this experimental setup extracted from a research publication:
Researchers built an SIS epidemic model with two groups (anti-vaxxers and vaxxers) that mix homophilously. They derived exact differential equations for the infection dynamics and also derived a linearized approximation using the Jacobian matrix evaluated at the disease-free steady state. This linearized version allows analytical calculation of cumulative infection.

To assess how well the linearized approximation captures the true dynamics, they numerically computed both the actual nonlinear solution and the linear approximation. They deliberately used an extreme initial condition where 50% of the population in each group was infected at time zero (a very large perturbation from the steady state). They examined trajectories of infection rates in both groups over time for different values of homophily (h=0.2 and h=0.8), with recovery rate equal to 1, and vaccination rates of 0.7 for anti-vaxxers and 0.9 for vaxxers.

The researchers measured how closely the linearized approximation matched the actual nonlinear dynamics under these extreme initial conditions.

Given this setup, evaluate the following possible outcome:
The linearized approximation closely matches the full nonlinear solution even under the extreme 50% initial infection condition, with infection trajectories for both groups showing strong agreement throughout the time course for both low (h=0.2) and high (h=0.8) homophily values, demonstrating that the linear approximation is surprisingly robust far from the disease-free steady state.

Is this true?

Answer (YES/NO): YES